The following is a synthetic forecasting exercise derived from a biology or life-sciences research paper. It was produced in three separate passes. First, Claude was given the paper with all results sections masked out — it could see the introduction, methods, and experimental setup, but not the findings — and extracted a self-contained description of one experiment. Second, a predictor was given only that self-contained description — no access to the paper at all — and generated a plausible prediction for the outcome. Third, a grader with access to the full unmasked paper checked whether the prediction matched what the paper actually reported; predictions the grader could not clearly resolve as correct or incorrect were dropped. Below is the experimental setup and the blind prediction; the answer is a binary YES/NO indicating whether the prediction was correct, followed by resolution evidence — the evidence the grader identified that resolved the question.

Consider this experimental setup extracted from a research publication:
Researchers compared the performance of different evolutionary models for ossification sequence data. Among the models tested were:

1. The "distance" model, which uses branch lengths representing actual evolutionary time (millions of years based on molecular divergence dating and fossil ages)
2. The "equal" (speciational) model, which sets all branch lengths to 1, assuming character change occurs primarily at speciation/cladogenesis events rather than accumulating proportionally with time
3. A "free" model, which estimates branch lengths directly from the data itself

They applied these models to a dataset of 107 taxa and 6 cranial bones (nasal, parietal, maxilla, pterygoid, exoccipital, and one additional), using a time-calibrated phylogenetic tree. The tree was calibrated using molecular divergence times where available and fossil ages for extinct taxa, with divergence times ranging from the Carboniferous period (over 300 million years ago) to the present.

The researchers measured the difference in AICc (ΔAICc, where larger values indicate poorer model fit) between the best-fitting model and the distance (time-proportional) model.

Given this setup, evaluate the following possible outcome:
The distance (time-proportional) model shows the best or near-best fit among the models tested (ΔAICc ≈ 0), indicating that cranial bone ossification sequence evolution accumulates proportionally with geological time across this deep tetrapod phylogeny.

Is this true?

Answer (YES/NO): NO